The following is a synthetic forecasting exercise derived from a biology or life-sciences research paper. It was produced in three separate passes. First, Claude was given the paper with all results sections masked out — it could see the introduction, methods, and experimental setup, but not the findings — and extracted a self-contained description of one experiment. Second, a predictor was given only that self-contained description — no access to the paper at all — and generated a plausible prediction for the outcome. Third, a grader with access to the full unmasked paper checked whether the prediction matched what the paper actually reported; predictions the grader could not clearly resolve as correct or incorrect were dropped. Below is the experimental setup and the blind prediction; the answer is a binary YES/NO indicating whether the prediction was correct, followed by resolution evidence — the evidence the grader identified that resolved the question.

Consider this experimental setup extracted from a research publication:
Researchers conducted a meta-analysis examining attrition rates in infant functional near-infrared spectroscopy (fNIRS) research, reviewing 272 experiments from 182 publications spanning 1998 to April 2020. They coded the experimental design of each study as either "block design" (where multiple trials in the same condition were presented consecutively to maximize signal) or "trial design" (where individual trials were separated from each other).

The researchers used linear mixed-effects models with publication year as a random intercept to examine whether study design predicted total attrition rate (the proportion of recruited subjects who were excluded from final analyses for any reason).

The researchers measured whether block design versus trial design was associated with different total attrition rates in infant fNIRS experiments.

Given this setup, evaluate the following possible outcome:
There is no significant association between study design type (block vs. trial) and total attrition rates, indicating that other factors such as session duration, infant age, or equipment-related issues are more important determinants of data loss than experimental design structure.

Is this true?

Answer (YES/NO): NO